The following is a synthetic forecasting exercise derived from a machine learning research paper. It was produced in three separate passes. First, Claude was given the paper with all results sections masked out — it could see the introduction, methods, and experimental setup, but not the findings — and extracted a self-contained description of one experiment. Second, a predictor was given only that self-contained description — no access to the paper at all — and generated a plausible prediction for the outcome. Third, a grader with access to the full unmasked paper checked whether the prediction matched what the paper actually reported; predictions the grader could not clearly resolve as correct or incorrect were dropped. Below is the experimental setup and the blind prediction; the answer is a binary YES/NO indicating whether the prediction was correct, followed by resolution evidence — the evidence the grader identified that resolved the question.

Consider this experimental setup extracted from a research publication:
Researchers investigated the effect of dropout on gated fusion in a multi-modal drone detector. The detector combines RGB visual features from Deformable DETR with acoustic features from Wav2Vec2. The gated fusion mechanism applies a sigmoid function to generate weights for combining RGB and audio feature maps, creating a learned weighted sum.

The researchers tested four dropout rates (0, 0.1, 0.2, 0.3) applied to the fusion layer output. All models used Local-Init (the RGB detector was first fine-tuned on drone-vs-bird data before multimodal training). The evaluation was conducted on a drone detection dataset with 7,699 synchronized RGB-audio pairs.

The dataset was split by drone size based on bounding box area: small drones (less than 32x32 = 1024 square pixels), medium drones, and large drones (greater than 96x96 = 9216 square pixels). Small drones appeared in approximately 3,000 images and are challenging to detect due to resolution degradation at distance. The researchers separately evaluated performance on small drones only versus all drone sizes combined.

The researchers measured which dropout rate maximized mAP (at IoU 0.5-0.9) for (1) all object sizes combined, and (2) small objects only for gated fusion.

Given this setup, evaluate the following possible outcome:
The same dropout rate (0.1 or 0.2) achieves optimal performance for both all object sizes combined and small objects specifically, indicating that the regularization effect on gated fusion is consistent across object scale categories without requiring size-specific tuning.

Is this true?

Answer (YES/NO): NO